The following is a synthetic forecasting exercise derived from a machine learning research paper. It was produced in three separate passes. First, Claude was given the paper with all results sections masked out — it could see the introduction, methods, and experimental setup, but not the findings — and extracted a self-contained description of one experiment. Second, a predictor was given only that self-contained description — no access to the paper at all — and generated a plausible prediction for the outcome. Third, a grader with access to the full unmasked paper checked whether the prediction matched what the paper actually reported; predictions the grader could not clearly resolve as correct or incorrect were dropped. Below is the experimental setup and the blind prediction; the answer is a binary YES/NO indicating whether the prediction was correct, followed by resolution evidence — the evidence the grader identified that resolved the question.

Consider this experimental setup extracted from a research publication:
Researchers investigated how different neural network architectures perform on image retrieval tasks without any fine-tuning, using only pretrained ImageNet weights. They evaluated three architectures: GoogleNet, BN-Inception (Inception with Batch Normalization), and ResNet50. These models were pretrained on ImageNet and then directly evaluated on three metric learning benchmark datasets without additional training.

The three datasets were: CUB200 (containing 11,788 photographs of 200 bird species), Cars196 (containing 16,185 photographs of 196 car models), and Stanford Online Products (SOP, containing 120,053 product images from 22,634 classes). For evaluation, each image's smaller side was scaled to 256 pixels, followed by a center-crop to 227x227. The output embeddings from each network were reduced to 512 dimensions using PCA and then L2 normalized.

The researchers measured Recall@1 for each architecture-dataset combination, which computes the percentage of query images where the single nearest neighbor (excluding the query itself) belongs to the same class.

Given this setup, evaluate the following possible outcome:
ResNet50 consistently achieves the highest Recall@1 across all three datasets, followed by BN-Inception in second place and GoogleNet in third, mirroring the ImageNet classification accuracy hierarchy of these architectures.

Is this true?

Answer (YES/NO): NO